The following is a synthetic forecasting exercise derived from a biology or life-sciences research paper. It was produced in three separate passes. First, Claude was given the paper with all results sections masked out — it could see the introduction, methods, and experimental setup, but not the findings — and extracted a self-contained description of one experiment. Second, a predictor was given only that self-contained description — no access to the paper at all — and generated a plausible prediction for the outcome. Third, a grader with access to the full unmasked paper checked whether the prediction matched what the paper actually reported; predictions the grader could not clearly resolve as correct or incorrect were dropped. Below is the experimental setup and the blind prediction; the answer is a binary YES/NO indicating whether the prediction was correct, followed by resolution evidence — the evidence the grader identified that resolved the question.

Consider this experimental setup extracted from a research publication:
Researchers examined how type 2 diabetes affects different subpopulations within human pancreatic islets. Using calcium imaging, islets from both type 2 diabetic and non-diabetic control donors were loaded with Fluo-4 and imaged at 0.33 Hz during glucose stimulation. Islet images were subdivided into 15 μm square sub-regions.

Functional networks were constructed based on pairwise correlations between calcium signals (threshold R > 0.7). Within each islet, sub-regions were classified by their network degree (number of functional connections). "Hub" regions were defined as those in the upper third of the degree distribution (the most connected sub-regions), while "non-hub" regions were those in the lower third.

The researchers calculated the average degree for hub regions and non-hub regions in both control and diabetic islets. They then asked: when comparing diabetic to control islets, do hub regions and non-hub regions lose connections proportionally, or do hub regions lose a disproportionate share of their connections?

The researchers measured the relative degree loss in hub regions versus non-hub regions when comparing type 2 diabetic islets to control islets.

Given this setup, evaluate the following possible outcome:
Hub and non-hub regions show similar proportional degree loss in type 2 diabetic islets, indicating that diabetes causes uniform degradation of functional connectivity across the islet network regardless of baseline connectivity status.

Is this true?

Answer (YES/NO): NO